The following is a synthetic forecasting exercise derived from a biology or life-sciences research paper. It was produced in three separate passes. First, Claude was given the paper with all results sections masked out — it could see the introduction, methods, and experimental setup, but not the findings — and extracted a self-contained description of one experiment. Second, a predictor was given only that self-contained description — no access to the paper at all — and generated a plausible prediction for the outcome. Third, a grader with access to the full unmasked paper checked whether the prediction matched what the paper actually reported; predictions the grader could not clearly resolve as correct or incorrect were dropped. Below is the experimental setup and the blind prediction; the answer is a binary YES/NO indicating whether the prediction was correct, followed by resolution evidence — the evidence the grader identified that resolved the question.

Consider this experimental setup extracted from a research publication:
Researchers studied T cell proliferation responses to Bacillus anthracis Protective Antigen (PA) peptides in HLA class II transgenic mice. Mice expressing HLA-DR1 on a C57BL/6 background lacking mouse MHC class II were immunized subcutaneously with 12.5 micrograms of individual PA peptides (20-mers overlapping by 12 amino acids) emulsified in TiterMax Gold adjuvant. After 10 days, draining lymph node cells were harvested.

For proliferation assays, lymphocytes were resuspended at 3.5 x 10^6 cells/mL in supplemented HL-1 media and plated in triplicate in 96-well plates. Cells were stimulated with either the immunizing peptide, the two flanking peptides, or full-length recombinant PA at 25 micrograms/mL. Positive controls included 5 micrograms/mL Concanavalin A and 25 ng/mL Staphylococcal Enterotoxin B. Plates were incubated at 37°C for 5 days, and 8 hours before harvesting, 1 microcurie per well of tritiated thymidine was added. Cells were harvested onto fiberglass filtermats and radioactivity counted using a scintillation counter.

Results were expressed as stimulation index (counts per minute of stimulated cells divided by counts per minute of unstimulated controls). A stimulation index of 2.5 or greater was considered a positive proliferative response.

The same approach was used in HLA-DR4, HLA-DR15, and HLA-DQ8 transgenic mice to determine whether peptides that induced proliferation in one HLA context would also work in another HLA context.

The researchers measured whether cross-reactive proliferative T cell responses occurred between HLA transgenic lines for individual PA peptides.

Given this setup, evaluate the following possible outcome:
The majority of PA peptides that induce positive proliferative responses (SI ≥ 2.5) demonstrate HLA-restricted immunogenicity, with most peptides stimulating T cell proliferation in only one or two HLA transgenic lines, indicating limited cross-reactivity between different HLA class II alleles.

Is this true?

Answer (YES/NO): YES